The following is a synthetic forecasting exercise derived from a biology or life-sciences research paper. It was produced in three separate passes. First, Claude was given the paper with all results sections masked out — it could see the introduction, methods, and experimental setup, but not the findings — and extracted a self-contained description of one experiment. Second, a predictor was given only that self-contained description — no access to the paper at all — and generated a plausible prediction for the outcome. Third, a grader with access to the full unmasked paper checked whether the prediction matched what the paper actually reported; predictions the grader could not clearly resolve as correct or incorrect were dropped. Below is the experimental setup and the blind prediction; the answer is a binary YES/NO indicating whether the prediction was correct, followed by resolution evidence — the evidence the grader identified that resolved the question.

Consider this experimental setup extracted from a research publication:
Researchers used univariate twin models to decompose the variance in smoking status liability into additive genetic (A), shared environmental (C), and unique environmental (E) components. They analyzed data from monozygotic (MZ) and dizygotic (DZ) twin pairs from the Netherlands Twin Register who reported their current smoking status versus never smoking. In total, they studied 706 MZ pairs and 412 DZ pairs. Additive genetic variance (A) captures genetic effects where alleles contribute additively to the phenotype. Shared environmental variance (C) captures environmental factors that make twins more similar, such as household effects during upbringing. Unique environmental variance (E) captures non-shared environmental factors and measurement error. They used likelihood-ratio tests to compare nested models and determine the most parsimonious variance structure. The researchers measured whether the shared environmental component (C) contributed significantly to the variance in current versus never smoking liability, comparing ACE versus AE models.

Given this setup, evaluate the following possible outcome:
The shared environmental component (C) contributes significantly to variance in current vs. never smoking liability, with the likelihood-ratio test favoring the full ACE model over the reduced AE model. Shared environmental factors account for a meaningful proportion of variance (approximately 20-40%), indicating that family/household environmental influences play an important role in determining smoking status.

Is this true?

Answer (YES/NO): NO